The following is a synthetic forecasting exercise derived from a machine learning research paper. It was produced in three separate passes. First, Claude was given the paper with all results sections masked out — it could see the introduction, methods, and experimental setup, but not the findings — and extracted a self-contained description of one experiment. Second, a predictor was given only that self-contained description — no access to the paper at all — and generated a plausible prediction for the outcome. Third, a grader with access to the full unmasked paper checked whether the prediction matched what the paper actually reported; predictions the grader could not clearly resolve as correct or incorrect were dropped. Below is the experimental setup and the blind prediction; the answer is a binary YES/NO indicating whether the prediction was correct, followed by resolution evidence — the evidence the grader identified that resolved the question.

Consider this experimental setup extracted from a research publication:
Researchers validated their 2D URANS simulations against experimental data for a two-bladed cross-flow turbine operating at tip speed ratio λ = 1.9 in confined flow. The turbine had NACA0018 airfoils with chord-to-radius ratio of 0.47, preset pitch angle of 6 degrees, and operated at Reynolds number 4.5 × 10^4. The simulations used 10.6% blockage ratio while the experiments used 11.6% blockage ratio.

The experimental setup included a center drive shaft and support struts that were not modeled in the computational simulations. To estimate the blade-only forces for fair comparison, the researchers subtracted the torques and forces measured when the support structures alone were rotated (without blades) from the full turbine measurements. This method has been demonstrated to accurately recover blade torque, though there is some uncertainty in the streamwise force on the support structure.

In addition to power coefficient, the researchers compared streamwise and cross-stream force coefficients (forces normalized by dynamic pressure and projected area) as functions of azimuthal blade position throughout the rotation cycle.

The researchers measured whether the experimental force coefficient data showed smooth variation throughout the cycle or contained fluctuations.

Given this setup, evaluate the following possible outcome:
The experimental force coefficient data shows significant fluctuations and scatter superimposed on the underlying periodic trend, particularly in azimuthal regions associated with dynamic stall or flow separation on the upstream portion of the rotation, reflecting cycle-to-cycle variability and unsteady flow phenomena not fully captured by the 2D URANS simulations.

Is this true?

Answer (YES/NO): NO